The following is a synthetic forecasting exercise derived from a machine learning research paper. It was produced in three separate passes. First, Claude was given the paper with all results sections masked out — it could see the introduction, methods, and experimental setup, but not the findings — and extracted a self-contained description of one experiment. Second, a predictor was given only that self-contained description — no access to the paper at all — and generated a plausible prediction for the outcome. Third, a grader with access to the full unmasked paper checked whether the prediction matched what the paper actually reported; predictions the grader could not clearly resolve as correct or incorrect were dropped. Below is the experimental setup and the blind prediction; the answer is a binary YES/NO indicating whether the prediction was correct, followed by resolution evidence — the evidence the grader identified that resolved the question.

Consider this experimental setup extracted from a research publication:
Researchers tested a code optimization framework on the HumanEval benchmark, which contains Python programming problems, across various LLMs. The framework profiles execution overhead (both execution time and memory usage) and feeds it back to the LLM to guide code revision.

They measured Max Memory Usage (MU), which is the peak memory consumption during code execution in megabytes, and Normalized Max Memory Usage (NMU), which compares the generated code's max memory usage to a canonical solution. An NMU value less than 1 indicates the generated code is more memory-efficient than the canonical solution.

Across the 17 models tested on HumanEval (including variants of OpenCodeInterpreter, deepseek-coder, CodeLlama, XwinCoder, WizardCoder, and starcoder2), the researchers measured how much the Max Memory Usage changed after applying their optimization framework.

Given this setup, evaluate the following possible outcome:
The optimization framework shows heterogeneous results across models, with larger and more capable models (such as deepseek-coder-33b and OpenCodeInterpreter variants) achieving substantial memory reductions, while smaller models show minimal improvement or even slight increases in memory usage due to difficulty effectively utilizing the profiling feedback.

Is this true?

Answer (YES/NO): NO